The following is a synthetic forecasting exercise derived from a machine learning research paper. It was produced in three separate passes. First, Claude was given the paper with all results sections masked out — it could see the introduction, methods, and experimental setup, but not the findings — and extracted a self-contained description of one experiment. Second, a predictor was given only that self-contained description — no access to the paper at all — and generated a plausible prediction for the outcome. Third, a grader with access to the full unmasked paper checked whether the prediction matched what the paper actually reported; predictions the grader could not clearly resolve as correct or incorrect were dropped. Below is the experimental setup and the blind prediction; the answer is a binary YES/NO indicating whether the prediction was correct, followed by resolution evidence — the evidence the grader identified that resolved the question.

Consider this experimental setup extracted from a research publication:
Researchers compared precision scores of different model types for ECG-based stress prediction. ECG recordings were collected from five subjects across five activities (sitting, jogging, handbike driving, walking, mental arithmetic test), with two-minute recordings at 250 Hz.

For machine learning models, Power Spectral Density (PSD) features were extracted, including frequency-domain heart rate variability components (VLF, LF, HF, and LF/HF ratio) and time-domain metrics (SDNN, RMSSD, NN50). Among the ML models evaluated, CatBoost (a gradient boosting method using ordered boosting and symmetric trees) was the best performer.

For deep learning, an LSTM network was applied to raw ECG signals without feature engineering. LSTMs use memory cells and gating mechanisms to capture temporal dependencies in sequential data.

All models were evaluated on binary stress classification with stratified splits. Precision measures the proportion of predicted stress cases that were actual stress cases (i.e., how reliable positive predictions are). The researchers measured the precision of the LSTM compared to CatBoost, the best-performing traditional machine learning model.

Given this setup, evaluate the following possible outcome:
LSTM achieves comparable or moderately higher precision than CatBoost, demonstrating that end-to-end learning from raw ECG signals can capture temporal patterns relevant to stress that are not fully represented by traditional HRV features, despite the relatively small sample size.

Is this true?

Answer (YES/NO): YES